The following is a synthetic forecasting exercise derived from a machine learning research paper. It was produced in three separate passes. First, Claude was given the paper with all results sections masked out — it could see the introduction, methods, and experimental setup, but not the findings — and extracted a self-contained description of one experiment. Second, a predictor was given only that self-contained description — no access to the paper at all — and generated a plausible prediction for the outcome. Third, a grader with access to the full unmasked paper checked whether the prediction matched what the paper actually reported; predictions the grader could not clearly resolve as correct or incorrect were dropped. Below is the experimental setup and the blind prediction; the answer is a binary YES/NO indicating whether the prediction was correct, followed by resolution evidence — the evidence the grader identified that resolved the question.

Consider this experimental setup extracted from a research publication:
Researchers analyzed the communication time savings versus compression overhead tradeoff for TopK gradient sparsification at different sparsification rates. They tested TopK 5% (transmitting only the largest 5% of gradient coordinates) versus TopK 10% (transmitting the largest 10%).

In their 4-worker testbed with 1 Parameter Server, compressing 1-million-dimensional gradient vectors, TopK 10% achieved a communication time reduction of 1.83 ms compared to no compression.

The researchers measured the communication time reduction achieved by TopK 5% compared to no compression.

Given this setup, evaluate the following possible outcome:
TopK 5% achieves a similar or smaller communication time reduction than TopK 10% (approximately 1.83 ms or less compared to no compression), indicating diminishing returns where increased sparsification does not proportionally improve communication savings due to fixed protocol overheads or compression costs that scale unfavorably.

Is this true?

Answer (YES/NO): NO